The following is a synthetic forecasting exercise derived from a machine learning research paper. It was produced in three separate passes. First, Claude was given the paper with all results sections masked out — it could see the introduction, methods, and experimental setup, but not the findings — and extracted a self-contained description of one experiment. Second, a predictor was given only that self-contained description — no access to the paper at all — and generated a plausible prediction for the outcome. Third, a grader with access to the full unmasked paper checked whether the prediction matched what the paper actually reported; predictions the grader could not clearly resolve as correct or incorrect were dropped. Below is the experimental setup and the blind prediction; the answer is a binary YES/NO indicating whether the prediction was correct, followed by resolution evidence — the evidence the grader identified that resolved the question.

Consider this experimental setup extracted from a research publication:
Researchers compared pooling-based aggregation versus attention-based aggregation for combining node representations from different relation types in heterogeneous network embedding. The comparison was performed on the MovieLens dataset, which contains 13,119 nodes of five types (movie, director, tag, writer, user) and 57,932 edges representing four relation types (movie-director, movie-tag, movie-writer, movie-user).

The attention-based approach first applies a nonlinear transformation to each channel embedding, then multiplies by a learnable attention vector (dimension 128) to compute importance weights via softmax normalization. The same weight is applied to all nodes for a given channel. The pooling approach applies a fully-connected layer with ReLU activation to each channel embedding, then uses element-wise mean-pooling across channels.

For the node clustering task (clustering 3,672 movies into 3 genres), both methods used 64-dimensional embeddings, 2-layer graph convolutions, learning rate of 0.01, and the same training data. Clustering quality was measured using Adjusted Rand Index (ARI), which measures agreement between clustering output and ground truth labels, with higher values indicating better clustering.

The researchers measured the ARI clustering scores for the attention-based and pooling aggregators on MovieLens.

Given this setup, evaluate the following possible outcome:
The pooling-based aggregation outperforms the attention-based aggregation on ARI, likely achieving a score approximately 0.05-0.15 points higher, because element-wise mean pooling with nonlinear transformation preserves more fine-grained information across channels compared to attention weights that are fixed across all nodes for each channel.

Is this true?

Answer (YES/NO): NO